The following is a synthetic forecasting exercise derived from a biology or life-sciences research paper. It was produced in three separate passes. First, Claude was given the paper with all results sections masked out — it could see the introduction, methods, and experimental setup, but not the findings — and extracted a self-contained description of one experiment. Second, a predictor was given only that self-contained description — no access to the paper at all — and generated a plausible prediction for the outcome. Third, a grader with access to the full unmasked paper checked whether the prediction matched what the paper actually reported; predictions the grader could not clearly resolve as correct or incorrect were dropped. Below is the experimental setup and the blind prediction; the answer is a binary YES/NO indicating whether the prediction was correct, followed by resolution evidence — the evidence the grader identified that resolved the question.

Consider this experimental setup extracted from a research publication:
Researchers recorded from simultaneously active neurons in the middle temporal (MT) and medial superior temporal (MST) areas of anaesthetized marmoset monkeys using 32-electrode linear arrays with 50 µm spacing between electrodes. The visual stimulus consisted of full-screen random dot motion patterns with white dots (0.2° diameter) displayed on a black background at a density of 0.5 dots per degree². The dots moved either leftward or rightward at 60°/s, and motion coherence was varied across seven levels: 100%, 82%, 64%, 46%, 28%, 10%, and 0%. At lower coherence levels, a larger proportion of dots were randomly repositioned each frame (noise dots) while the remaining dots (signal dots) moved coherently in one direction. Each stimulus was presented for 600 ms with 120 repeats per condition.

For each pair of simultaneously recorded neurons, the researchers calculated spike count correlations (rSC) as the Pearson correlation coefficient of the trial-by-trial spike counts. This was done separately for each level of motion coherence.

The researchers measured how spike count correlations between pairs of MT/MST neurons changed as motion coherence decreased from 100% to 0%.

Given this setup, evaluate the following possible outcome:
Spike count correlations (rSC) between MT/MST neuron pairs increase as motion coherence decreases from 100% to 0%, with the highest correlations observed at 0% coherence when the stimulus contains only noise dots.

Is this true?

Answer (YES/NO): NO